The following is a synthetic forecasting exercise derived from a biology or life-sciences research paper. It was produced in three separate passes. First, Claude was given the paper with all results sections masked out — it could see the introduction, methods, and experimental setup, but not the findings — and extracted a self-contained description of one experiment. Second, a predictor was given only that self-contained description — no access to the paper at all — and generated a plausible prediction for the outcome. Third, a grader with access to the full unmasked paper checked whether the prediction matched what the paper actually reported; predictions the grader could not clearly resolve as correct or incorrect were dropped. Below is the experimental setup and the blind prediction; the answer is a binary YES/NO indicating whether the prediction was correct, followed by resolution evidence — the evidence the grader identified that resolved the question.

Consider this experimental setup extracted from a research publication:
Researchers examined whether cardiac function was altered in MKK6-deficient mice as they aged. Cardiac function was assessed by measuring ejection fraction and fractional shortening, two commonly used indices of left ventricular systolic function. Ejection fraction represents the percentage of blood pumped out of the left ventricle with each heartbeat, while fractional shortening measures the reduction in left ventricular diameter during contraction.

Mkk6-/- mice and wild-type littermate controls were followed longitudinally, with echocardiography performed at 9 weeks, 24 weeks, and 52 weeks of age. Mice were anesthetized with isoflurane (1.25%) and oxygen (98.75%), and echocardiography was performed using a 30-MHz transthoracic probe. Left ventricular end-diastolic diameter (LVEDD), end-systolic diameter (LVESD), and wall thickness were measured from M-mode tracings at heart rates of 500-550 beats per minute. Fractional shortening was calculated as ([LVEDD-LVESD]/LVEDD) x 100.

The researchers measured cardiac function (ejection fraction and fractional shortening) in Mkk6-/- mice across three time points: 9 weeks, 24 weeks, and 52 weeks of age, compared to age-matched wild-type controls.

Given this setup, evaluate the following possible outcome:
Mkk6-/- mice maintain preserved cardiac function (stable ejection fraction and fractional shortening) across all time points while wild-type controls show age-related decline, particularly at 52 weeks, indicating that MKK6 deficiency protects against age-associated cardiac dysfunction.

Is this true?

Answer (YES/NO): NO